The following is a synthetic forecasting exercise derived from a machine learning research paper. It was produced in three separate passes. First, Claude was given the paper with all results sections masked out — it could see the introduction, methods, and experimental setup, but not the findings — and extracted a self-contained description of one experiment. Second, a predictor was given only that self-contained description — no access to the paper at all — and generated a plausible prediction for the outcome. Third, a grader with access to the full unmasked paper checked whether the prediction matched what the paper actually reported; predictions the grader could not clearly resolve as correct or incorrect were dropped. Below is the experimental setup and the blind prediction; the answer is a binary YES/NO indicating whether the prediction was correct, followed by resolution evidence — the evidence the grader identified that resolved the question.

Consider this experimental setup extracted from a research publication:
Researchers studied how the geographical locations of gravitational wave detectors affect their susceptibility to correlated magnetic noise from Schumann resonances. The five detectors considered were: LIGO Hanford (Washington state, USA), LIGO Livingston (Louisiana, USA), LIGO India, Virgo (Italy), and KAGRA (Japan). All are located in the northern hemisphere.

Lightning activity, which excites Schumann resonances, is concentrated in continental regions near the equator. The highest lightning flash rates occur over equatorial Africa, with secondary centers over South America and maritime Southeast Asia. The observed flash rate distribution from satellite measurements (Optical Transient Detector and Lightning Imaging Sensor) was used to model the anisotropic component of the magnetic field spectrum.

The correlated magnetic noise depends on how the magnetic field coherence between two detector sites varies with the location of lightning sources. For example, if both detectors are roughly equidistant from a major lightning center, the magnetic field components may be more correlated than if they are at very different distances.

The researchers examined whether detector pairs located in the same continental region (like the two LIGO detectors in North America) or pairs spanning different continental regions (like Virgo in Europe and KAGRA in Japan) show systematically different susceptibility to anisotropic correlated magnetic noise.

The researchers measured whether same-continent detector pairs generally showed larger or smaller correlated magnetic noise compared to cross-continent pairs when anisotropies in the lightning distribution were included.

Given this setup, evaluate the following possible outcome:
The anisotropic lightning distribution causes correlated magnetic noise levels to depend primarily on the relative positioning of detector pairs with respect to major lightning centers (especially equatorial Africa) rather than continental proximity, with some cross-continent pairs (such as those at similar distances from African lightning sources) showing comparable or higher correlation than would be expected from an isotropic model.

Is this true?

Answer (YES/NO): NO